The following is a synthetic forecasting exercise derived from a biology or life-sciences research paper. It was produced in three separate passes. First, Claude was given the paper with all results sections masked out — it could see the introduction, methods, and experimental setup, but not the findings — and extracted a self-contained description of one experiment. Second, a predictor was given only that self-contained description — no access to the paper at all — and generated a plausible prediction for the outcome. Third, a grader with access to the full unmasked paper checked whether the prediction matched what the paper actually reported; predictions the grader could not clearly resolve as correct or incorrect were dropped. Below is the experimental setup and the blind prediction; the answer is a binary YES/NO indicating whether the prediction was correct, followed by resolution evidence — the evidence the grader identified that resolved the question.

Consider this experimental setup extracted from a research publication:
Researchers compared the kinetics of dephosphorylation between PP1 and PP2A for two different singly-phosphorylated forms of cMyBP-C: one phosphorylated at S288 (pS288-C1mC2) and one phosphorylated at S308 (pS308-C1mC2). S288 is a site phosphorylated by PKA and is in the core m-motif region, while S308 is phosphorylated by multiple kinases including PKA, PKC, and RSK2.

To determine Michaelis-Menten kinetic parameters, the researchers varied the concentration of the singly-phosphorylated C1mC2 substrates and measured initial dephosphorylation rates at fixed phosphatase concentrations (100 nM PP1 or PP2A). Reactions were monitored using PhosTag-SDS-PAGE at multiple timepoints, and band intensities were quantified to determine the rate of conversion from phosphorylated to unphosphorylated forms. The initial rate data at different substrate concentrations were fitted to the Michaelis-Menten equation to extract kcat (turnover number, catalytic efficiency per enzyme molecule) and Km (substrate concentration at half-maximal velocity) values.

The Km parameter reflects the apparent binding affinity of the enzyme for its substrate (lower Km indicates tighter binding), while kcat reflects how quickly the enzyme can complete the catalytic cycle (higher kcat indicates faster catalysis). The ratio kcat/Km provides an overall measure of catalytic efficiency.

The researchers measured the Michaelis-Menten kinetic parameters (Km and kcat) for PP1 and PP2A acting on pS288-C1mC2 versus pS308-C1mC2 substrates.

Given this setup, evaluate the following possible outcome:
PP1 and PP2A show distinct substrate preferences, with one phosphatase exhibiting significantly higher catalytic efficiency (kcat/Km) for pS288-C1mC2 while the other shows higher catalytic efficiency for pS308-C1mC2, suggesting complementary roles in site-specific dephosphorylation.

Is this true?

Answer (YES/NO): NO